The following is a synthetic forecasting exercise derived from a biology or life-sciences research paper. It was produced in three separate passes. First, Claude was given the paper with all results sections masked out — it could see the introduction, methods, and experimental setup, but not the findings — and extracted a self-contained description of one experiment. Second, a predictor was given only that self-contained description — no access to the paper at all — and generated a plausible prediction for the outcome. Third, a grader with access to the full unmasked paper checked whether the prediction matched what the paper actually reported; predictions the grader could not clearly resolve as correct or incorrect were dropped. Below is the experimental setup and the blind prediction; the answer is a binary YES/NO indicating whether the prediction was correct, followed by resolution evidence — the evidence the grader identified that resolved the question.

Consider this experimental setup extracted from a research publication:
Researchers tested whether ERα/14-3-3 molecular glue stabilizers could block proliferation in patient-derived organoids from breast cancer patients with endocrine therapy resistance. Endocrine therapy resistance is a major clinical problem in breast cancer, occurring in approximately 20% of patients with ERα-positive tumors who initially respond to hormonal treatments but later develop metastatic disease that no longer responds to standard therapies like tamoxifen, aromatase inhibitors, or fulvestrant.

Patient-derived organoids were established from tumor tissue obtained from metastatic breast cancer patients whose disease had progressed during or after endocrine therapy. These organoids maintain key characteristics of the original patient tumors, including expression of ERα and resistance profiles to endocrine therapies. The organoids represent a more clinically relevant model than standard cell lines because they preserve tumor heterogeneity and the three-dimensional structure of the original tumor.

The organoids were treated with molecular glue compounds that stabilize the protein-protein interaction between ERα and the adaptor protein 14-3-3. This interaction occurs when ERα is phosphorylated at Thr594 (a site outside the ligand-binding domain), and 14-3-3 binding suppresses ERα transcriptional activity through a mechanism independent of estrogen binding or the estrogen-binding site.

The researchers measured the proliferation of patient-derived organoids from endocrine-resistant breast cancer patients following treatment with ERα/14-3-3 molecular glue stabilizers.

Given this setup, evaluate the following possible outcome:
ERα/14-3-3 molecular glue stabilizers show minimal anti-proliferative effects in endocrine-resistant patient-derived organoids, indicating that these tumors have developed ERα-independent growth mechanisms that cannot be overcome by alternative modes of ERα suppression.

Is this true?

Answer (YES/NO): NO